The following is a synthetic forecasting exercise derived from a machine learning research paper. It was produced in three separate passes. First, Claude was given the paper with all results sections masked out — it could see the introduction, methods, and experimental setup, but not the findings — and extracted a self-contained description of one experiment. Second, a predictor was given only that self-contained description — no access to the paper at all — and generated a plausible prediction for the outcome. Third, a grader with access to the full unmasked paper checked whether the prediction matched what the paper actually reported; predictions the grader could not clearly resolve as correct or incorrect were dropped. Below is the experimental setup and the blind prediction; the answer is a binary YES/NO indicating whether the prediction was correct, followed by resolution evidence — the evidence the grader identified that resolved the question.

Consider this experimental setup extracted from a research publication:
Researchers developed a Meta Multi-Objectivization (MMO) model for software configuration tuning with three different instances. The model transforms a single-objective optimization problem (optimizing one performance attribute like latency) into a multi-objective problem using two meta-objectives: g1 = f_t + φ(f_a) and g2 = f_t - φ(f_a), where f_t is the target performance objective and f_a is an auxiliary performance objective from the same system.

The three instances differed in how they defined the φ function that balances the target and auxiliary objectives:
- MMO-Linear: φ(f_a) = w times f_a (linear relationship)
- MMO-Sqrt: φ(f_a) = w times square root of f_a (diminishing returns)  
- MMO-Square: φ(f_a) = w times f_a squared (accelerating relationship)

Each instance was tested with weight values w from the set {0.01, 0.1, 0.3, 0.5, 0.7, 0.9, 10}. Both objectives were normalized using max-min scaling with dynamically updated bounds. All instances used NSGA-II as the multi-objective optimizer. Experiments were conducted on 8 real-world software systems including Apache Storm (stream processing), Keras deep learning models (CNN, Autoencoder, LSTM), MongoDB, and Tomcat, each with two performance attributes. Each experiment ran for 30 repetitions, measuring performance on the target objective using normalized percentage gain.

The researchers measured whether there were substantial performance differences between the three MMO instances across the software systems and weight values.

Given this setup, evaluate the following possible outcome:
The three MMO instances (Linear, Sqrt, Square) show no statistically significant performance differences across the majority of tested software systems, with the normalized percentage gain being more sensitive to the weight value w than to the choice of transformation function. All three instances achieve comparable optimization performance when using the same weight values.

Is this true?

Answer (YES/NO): YES